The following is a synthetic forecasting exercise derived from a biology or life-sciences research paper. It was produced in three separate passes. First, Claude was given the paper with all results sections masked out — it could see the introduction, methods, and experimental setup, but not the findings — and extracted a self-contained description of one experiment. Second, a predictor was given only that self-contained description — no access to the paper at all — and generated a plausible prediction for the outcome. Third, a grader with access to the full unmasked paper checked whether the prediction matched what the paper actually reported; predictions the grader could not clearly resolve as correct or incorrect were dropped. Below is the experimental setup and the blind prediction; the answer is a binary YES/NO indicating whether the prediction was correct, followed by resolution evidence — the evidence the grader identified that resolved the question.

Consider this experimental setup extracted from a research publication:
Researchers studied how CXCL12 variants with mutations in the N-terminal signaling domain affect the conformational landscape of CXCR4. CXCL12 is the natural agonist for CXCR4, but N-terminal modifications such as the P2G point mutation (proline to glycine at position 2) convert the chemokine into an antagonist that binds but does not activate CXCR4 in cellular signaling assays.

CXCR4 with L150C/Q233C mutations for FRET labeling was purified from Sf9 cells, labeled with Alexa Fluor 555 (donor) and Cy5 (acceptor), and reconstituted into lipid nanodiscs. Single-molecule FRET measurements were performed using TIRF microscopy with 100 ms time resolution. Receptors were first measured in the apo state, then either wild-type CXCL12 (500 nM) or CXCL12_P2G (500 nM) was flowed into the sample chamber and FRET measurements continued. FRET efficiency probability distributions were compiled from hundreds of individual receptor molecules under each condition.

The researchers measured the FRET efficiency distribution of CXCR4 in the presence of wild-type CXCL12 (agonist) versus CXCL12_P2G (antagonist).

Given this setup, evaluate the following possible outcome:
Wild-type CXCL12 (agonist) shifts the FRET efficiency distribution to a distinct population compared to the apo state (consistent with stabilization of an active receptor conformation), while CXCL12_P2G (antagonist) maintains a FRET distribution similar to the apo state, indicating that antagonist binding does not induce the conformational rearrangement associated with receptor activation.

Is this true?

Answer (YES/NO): NO